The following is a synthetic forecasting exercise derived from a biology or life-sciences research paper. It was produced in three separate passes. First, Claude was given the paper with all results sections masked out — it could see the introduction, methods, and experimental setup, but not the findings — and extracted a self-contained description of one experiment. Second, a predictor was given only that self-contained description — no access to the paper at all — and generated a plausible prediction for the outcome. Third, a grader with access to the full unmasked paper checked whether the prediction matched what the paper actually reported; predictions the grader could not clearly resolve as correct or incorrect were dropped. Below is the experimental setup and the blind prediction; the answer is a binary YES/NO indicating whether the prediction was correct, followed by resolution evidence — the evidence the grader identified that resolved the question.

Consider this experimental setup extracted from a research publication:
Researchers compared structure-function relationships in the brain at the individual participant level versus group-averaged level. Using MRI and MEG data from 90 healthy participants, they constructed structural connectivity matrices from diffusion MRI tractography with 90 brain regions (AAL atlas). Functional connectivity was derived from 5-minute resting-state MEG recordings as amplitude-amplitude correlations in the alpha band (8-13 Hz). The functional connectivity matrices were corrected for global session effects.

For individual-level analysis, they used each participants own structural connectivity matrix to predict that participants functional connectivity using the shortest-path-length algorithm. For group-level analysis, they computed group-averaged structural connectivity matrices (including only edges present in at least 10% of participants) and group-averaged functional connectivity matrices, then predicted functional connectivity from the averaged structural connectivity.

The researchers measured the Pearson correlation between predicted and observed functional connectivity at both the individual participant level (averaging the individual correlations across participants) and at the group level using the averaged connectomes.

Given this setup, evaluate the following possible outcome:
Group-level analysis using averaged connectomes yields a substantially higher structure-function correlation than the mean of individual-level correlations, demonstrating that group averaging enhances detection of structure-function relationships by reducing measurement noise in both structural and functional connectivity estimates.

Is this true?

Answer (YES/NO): YES